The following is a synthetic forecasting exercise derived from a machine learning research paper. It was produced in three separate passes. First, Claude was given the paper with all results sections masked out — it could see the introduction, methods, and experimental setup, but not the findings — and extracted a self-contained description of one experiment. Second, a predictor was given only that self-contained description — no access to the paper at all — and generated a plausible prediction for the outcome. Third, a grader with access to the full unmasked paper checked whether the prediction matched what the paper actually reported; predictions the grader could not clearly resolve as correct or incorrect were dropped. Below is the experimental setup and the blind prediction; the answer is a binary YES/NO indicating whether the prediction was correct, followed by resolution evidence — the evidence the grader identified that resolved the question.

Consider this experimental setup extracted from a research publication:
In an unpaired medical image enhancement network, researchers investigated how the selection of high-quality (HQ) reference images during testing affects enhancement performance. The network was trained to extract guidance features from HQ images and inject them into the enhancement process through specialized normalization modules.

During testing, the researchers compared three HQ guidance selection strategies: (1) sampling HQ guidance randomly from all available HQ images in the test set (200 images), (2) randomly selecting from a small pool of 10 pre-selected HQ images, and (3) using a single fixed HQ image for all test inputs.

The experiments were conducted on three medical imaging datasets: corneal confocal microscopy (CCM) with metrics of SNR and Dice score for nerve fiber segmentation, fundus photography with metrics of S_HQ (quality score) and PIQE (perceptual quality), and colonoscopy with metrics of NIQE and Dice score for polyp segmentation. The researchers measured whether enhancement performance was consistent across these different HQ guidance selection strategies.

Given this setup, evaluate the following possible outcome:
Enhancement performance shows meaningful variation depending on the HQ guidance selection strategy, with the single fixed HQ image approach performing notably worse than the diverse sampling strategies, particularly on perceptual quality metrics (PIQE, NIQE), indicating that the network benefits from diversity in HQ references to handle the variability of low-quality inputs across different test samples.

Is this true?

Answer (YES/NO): NO